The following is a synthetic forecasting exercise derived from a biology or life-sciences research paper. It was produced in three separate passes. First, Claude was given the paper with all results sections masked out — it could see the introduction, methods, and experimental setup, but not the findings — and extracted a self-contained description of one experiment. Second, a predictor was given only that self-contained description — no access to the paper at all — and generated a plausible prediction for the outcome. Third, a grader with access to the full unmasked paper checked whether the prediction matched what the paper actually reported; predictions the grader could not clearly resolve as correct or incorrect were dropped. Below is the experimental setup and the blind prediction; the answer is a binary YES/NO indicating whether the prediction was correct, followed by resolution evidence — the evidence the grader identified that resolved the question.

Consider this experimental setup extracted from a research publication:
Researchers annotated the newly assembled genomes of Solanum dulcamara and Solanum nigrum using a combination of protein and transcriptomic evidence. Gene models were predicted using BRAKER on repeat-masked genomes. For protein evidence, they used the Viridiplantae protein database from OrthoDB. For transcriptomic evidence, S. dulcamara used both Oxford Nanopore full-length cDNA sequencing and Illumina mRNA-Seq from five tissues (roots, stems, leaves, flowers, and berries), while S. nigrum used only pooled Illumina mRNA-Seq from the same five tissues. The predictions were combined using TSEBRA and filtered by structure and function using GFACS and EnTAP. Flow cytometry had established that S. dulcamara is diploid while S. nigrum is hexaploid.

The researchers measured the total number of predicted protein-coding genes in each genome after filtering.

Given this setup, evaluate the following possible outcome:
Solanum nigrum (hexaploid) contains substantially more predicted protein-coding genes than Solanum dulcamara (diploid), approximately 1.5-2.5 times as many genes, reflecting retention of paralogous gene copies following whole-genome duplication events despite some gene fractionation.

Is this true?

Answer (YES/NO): NO